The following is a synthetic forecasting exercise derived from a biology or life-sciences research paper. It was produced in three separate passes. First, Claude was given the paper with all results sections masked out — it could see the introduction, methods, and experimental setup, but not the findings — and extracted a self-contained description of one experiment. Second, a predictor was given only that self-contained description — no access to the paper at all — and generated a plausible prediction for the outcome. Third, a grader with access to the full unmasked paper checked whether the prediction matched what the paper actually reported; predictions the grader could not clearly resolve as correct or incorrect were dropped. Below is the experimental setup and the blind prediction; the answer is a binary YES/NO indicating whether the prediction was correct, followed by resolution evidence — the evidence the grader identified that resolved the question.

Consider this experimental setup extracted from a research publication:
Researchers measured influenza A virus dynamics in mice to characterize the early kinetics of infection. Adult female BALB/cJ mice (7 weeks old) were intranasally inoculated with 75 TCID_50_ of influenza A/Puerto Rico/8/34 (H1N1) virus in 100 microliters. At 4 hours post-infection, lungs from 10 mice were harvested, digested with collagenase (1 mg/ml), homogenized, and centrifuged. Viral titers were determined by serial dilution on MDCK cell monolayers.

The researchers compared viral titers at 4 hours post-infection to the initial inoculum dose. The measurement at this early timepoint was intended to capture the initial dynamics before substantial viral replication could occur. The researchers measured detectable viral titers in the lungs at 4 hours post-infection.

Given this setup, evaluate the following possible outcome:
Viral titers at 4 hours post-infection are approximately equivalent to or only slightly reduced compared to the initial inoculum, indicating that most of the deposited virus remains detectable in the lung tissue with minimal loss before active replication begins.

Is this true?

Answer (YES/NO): NO